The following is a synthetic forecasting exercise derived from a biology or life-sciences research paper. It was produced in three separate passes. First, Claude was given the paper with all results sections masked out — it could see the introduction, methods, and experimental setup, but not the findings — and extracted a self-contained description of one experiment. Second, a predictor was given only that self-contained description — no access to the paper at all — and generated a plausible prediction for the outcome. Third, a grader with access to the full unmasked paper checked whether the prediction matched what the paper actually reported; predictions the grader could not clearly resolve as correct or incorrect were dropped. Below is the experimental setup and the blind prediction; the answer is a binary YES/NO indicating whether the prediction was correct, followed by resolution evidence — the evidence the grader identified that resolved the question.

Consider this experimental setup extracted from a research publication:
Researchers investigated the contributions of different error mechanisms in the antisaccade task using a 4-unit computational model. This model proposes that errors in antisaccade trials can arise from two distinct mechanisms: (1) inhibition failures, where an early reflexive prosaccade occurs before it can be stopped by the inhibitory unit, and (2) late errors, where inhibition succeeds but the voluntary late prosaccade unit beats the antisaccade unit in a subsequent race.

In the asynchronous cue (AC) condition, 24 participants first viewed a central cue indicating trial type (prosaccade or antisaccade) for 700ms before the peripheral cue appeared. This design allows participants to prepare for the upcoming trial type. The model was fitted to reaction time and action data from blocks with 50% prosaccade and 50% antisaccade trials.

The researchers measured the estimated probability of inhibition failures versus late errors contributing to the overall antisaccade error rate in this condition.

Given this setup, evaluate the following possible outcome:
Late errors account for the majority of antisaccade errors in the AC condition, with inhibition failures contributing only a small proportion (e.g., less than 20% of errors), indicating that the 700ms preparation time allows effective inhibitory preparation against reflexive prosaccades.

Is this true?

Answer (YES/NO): NO